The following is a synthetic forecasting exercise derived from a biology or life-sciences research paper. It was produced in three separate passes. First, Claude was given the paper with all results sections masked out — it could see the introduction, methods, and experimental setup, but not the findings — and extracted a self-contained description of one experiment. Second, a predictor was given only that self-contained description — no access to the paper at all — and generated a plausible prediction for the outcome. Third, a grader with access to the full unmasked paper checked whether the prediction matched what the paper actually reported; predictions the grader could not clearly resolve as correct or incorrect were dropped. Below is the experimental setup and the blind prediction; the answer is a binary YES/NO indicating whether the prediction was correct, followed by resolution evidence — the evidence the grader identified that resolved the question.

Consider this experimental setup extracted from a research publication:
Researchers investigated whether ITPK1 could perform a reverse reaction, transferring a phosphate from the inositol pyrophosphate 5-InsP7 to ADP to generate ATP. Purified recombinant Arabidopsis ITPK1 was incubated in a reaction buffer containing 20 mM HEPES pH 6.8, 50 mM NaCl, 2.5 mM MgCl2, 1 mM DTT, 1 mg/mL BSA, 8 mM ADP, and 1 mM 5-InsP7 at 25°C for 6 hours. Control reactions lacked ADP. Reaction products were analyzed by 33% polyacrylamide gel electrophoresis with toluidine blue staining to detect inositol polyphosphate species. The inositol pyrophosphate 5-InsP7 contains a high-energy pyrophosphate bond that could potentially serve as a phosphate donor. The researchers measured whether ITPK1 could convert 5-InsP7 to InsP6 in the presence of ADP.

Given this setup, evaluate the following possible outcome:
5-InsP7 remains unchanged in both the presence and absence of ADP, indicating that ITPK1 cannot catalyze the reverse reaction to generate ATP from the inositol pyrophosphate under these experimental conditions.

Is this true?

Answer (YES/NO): NO